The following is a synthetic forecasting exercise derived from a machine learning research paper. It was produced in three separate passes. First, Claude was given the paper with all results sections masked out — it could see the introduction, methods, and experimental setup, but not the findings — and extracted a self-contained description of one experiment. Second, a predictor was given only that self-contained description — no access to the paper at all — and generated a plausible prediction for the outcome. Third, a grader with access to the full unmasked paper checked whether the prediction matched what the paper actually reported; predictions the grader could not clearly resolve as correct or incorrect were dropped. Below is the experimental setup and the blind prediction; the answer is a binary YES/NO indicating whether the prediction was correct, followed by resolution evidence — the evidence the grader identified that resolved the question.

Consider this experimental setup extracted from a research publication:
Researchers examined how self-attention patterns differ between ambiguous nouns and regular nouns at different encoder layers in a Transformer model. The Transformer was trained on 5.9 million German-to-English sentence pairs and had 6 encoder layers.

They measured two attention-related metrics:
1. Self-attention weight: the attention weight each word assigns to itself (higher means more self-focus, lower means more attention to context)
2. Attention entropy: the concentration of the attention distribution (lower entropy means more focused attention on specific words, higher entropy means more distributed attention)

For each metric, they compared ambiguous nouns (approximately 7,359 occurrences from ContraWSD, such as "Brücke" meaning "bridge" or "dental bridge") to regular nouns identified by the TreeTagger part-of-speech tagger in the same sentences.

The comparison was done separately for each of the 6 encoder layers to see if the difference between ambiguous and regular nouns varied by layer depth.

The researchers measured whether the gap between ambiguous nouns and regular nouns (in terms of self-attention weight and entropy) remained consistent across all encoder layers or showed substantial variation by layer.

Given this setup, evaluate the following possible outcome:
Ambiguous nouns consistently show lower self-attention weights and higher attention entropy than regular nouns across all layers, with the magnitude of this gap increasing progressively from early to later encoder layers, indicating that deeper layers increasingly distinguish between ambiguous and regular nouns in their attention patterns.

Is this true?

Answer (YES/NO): NO